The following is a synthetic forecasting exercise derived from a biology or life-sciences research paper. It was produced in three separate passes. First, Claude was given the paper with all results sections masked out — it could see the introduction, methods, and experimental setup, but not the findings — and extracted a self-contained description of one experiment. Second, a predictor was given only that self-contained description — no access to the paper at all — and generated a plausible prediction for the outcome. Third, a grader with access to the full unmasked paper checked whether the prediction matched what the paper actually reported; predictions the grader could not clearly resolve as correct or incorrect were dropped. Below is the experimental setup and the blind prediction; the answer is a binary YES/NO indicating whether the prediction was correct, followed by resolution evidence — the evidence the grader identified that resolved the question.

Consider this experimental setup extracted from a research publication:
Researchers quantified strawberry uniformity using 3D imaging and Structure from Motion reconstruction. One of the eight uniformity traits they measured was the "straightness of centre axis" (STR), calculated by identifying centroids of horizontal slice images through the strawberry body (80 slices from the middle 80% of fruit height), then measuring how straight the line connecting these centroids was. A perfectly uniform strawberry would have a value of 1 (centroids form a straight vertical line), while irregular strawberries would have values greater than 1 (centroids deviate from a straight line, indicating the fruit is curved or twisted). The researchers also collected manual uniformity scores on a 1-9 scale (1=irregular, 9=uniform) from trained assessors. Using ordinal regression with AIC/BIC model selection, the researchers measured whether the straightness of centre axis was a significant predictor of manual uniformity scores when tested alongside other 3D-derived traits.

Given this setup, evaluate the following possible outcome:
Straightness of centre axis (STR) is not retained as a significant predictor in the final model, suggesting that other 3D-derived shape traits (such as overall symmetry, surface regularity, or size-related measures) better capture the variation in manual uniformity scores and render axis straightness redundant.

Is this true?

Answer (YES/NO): NO